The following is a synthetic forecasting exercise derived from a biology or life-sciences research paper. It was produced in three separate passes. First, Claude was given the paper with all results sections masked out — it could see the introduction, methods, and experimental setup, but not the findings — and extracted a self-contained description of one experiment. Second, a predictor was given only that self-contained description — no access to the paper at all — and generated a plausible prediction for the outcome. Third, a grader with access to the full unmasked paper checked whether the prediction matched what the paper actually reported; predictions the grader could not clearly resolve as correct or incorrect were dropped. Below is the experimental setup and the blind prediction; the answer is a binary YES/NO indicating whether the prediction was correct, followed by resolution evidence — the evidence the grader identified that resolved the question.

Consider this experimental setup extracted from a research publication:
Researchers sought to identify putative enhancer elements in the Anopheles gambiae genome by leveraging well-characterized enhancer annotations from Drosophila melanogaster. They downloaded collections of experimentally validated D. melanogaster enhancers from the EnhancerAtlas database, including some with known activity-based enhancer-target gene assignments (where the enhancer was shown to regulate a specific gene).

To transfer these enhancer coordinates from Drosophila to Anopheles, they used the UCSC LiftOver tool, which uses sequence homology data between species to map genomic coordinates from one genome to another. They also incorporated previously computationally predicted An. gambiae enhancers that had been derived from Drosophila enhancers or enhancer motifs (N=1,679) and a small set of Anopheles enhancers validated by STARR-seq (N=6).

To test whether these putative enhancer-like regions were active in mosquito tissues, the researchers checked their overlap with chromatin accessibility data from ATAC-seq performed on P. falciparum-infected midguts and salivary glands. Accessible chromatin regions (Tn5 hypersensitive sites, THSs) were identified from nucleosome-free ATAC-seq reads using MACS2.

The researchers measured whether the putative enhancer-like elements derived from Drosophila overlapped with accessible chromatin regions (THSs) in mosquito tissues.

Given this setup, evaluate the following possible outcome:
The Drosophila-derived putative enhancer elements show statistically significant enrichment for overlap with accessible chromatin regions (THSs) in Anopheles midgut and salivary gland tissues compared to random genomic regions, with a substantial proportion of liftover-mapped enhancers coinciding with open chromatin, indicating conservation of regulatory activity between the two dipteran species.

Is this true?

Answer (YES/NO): NO